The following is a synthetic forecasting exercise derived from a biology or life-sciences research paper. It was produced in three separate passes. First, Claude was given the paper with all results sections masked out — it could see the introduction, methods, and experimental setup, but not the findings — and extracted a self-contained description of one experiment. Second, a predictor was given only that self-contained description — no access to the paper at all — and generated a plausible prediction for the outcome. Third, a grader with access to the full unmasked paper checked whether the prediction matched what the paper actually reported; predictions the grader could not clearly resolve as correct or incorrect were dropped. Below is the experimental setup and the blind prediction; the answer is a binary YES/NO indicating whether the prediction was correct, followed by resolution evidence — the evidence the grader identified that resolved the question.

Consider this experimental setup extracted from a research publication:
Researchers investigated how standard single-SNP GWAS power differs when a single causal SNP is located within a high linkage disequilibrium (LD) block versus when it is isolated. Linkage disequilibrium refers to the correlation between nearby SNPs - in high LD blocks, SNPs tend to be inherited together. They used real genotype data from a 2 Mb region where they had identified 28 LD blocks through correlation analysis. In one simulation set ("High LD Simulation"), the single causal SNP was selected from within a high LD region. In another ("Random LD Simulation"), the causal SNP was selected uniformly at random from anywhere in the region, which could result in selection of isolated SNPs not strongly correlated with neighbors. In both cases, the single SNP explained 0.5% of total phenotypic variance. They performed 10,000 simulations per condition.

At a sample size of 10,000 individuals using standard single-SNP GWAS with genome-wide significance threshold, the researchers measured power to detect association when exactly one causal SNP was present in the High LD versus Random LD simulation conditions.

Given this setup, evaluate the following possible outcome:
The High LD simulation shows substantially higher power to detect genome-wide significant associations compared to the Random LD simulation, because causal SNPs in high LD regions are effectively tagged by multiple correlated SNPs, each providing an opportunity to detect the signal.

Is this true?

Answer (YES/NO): YES